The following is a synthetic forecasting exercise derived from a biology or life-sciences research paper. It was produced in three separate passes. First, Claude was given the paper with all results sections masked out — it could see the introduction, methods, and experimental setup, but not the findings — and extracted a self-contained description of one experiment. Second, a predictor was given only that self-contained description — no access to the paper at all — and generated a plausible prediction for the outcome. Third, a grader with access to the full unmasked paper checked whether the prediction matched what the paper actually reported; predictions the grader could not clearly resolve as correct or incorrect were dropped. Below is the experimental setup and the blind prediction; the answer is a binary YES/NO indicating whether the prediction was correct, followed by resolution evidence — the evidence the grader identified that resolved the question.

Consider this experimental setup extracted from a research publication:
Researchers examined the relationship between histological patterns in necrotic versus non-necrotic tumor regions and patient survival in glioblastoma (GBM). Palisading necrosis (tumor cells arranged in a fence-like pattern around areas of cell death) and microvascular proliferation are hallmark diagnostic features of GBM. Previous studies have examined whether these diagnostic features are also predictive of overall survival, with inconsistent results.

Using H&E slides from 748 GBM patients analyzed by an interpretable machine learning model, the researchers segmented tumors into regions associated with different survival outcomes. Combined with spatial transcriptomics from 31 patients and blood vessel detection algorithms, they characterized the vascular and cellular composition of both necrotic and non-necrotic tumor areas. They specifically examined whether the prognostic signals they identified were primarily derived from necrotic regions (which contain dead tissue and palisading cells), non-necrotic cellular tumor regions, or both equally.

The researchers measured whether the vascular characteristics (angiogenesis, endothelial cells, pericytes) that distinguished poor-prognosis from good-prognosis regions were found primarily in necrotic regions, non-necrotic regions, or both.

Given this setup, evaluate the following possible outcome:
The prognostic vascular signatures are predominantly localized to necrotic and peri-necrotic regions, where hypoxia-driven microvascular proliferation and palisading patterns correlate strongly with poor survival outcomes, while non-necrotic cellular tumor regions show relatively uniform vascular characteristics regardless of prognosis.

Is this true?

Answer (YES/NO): NO